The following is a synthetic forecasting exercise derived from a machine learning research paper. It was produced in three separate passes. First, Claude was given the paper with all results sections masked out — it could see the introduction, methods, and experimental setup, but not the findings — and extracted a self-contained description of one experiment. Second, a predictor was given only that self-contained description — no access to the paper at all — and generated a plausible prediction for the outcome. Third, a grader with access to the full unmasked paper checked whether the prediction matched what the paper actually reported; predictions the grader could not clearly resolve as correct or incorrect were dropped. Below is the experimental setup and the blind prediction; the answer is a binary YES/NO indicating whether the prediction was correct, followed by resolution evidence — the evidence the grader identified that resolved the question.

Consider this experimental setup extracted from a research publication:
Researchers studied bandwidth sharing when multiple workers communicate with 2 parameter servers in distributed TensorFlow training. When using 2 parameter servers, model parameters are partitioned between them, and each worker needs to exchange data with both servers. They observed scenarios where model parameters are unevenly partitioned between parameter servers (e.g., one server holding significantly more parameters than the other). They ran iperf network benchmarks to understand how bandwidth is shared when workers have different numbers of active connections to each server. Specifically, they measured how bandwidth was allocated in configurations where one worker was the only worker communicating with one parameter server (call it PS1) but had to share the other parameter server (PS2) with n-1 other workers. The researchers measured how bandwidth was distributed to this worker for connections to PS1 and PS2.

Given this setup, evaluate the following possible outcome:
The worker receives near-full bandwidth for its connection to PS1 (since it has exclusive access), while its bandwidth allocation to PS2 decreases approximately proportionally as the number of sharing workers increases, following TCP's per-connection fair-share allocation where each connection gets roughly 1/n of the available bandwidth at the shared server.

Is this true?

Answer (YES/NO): NO